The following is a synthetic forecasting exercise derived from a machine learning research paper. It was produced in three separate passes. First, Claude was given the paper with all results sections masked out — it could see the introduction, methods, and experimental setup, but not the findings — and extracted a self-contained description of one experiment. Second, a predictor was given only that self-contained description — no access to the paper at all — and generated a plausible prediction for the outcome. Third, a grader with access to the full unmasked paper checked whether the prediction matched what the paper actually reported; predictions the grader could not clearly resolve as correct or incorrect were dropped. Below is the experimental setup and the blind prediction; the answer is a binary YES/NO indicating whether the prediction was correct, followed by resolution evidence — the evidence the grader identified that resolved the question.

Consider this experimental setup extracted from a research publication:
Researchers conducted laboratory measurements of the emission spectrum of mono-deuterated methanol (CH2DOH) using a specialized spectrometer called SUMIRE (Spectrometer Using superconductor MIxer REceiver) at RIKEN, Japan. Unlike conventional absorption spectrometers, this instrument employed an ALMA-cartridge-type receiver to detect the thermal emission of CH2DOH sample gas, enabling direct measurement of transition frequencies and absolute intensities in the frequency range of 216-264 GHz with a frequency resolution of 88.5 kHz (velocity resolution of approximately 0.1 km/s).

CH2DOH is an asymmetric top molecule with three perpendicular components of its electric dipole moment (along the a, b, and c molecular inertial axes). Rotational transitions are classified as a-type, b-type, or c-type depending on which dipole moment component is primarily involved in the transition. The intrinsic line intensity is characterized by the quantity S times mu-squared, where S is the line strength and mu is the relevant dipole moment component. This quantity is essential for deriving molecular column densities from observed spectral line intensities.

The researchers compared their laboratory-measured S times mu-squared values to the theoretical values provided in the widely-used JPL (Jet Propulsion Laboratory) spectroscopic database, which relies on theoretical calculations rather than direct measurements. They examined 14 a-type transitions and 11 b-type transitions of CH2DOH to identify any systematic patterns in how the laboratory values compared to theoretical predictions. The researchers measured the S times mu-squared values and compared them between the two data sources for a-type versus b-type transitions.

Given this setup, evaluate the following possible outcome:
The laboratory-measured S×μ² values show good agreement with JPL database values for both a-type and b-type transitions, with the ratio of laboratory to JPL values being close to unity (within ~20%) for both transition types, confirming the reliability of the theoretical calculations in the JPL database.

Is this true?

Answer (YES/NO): NO